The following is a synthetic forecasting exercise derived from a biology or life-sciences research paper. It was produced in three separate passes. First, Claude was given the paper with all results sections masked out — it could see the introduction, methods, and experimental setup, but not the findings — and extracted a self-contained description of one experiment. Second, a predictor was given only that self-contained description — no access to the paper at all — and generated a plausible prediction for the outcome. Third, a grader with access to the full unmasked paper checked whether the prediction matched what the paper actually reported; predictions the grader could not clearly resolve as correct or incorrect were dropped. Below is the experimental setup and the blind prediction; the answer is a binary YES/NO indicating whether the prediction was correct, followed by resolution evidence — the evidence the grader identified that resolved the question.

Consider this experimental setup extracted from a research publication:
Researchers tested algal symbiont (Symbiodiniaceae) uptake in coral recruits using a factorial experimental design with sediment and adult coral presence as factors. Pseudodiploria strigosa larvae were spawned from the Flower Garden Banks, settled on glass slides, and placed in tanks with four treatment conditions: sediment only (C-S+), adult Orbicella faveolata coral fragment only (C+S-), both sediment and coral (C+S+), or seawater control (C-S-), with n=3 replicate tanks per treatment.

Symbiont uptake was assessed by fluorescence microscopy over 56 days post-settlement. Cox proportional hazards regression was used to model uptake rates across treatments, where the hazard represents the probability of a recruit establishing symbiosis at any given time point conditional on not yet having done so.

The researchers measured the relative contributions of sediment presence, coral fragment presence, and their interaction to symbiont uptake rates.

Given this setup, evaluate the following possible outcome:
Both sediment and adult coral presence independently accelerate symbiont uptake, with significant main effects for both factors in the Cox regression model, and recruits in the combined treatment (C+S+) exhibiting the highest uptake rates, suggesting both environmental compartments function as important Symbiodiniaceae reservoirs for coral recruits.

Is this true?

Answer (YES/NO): NO